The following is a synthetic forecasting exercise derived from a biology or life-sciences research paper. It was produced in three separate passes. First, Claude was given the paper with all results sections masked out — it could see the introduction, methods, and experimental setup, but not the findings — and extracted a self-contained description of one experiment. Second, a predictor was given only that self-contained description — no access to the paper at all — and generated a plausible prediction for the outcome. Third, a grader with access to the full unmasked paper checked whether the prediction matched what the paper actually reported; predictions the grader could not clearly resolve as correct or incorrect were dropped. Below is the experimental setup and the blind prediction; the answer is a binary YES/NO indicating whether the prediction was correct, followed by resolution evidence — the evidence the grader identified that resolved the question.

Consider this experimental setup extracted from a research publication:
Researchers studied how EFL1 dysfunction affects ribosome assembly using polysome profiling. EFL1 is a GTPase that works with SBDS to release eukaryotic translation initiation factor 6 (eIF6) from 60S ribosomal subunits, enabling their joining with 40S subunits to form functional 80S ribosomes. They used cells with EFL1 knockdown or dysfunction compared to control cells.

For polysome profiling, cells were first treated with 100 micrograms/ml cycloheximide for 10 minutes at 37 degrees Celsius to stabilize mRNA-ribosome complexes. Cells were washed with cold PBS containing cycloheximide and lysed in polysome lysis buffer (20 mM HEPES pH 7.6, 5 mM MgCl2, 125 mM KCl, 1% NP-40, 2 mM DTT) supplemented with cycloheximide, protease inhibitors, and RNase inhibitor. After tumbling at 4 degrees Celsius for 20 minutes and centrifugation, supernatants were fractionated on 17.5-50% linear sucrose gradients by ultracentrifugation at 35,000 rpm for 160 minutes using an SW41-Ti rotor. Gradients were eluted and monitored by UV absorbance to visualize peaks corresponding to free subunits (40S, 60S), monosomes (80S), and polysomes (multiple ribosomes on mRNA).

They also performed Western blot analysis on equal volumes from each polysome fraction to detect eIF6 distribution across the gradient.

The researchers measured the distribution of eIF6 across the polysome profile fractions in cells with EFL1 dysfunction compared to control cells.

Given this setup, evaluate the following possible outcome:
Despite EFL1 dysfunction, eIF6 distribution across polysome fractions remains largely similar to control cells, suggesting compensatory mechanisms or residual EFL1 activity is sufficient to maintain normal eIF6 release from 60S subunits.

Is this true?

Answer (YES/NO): NO